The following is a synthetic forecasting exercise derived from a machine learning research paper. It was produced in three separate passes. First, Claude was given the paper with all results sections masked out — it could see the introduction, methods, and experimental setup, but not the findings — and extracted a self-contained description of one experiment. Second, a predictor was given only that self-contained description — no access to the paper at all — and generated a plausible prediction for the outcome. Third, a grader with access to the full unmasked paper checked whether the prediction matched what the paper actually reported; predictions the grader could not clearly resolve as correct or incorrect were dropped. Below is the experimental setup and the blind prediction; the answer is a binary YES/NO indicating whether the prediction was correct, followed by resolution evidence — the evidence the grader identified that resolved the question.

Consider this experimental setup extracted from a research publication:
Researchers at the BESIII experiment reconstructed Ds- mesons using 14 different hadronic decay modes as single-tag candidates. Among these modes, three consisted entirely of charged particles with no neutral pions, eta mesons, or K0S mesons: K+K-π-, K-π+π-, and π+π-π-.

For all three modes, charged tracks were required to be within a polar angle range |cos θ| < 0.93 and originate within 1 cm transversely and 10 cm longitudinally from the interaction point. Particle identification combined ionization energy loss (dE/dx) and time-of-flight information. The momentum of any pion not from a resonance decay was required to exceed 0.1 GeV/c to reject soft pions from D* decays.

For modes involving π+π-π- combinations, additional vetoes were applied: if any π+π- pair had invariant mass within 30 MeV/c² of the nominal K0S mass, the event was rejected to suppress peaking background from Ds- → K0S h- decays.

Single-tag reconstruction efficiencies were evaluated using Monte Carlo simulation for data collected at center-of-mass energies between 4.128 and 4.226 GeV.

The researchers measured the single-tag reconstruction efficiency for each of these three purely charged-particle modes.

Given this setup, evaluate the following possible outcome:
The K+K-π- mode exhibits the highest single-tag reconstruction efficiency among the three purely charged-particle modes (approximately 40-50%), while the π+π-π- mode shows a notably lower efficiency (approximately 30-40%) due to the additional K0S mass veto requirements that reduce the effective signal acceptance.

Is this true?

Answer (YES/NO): NO